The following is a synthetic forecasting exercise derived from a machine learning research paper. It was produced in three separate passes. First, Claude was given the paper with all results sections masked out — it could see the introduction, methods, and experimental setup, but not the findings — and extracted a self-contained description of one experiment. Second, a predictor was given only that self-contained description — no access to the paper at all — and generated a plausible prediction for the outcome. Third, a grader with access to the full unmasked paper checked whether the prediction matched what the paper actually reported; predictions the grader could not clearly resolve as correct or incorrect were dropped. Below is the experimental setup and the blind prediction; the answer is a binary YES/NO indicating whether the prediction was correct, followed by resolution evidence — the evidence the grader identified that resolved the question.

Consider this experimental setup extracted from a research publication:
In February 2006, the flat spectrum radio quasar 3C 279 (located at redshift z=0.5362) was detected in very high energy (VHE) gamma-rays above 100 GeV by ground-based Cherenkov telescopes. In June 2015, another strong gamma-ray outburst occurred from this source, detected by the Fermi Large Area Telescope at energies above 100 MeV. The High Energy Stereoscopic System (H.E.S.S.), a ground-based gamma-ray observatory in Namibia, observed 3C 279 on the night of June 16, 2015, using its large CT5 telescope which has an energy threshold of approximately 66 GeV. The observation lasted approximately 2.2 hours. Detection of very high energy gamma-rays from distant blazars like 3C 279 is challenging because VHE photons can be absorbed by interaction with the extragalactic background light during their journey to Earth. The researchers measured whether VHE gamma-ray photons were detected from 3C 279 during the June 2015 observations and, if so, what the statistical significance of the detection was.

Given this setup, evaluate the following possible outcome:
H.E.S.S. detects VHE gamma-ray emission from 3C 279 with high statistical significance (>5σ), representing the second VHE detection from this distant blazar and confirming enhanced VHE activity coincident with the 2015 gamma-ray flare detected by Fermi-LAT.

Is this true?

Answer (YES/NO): YES